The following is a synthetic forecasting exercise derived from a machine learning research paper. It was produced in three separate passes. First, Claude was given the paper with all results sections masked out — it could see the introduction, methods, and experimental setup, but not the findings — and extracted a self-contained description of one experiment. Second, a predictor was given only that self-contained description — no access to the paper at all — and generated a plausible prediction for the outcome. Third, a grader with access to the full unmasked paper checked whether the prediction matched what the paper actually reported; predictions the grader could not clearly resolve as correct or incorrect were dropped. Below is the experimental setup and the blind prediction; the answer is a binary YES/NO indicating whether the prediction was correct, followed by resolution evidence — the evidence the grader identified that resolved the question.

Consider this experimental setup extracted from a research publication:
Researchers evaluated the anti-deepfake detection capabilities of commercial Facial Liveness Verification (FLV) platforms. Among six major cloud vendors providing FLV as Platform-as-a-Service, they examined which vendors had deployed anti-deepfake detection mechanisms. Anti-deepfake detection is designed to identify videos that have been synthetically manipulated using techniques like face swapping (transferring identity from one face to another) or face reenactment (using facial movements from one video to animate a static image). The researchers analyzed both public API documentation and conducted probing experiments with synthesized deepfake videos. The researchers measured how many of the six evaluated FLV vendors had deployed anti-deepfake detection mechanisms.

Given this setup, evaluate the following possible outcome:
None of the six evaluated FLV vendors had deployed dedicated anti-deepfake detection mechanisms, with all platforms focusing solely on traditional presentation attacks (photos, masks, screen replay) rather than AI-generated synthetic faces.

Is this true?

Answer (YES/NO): NO